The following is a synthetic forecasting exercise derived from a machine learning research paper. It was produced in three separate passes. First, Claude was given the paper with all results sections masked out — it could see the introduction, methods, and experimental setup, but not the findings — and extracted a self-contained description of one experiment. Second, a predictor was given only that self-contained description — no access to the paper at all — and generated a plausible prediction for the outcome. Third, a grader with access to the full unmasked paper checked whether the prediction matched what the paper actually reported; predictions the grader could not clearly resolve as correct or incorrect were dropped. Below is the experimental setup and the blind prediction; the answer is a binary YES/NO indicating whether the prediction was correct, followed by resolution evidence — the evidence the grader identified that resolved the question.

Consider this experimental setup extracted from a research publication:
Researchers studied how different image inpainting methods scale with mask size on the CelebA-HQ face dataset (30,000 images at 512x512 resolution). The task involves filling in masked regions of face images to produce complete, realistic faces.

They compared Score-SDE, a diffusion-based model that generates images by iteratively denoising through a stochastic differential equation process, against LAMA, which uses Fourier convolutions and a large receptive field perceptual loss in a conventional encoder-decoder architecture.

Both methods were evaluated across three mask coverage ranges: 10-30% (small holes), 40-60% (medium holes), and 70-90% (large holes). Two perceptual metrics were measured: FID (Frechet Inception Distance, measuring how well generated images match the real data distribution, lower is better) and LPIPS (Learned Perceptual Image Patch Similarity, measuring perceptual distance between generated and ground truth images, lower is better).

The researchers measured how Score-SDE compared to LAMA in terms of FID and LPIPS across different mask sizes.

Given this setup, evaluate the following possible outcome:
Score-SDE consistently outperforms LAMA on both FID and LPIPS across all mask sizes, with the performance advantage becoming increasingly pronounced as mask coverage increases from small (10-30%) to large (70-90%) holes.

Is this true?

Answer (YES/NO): NO